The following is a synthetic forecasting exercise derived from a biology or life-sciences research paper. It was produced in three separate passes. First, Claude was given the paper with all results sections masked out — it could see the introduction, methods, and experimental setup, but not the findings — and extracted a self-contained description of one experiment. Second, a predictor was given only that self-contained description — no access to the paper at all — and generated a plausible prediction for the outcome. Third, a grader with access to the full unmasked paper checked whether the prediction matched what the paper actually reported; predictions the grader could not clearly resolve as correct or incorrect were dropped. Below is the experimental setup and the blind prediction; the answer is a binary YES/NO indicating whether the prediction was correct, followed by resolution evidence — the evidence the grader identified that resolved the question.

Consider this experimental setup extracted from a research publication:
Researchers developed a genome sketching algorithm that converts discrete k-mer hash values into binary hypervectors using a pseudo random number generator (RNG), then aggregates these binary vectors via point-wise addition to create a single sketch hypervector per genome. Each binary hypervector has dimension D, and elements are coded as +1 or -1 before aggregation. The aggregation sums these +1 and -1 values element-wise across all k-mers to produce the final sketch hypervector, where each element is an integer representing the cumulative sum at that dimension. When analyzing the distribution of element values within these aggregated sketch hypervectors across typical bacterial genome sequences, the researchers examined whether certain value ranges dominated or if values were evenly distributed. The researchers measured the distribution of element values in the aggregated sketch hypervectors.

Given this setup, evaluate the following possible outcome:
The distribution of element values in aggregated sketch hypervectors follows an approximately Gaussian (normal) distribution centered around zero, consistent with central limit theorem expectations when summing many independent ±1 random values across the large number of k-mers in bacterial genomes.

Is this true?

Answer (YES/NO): YES